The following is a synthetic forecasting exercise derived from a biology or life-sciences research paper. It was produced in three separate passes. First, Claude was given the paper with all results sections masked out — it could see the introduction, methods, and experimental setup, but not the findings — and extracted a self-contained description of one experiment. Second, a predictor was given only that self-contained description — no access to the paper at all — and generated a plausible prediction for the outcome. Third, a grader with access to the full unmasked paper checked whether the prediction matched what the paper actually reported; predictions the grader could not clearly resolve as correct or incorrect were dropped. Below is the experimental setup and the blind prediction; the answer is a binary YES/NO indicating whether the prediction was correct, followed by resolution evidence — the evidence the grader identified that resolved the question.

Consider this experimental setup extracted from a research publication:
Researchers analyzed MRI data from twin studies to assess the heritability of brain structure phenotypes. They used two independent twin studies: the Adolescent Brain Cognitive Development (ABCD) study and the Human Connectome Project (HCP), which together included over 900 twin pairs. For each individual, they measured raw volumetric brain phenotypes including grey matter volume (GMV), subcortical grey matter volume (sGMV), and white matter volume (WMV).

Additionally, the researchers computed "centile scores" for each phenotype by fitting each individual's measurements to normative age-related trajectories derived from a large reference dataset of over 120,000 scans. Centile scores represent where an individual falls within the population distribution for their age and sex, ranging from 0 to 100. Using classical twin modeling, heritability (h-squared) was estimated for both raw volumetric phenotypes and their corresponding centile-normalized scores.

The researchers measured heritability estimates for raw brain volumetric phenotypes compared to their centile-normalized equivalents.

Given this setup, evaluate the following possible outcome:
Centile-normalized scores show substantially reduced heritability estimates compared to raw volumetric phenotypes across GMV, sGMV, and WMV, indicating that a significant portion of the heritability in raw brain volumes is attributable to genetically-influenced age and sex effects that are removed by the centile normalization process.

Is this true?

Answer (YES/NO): NO